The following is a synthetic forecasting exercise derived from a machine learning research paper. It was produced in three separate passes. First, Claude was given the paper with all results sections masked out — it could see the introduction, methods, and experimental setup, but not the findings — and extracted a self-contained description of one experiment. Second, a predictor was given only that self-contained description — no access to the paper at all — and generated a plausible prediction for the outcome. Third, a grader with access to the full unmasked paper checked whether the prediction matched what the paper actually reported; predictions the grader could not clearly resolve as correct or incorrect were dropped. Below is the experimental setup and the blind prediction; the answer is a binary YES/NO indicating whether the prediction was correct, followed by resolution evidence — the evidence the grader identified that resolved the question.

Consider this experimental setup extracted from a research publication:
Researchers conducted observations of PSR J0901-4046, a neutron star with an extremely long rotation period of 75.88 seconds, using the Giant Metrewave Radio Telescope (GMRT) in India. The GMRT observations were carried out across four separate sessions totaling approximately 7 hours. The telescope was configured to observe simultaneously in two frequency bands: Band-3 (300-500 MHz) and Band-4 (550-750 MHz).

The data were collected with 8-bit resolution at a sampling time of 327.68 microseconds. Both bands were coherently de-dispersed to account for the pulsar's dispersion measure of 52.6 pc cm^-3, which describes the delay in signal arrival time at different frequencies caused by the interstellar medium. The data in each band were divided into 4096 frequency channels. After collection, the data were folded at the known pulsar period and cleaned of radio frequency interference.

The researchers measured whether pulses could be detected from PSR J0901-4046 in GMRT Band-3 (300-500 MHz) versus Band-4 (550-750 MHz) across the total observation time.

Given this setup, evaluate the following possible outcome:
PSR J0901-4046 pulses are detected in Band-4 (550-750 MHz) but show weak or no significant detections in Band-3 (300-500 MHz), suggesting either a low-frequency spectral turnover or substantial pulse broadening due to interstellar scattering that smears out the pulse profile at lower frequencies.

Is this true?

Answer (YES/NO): YES